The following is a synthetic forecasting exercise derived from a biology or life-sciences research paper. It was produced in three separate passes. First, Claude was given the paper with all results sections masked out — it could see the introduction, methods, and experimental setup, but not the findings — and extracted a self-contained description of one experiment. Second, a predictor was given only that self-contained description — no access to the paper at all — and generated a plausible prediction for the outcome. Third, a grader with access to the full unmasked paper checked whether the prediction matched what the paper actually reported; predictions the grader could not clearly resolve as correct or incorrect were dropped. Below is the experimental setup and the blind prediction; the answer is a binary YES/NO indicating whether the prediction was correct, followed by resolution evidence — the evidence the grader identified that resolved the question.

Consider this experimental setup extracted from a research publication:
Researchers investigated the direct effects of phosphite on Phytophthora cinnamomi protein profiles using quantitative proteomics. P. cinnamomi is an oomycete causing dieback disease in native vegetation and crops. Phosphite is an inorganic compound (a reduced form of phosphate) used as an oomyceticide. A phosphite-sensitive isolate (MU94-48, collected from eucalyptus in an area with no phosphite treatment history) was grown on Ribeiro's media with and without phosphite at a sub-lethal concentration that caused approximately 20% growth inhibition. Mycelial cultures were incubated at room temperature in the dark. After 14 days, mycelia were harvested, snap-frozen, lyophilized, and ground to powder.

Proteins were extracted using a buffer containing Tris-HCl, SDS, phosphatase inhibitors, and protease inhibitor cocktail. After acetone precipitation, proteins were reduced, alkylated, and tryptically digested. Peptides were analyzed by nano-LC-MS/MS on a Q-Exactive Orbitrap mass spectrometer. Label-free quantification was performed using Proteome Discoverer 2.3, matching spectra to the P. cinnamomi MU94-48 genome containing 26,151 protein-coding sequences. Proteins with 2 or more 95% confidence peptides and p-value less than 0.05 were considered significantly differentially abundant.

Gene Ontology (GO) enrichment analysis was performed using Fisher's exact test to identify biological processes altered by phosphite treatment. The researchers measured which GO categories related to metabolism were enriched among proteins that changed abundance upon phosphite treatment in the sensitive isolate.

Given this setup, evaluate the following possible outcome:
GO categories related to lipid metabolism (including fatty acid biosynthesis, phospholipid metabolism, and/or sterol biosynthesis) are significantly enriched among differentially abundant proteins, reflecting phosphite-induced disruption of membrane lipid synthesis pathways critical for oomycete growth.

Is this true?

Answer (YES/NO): NO